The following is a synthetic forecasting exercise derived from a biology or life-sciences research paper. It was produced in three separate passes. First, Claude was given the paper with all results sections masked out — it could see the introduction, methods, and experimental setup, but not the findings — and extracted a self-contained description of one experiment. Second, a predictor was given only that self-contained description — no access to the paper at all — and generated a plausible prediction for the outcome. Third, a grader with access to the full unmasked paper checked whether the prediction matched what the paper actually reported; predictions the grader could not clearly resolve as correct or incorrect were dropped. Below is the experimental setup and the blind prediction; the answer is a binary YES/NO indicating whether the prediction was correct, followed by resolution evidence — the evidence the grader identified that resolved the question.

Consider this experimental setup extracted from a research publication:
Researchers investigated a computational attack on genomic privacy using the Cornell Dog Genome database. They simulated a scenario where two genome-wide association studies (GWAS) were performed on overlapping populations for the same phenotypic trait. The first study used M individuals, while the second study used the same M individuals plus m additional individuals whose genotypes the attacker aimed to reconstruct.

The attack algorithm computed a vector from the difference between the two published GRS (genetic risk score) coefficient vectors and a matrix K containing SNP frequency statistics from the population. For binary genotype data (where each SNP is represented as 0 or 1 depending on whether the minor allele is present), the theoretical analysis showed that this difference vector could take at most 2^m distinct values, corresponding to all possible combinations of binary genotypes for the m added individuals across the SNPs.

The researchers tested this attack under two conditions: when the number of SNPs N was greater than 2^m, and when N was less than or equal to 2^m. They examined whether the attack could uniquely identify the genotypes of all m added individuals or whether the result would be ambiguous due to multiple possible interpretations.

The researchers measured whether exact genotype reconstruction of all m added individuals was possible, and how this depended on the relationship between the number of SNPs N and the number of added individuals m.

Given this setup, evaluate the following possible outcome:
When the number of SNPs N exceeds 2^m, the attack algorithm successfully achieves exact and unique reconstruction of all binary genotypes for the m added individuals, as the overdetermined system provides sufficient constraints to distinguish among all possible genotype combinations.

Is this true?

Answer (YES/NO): YES